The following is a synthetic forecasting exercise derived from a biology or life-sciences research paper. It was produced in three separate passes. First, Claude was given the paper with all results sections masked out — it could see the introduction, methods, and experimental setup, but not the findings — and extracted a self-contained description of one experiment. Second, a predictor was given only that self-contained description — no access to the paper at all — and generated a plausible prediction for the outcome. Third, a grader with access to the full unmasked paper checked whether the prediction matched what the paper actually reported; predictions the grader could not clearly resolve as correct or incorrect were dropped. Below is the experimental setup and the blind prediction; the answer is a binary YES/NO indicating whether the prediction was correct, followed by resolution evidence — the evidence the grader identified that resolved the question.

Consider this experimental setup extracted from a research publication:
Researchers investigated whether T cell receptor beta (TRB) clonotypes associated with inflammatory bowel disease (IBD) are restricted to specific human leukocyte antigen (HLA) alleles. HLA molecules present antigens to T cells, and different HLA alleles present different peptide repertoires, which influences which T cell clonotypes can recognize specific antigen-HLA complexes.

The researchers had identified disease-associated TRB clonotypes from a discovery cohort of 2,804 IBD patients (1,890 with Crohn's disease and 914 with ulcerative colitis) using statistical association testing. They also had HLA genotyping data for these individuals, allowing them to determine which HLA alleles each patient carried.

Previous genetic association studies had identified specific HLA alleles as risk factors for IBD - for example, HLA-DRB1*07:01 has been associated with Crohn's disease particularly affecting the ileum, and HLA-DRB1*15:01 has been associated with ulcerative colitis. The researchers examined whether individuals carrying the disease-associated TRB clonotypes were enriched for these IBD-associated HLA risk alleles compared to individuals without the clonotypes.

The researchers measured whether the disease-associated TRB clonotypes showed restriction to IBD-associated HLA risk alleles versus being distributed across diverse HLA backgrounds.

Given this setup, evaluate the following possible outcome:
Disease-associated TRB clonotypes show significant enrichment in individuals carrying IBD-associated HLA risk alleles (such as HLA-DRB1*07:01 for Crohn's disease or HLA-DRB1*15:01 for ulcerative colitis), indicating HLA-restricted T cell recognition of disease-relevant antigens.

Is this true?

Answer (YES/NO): YES